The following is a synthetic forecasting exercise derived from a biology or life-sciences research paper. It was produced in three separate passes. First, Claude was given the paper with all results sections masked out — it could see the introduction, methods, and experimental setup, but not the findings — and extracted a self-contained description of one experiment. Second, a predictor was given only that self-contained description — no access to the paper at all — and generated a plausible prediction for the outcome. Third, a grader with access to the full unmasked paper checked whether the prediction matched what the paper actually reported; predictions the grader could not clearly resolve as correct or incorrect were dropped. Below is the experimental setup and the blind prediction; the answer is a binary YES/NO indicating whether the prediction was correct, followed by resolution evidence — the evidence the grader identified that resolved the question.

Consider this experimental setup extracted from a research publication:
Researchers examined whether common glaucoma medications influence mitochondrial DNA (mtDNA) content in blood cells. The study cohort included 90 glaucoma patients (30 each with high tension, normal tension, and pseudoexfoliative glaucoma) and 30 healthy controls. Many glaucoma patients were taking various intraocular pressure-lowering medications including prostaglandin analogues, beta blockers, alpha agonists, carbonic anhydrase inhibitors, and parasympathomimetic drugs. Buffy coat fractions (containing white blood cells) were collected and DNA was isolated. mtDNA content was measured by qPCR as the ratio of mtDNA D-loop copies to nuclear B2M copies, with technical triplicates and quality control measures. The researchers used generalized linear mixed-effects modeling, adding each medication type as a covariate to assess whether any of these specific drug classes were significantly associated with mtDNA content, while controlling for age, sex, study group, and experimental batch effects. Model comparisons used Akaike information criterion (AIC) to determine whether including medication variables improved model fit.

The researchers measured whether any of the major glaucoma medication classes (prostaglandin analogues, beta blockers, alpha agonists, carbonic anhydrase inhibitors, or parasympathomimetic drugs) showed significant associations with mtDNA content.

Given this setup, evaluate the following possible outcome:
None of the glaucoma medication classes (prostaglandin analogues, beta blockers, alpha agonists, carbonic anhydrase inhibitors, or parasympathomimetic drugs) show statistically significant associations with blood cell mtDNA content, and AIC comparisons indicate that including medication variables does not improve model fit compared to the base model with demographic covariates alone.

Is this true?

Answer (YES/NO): YES